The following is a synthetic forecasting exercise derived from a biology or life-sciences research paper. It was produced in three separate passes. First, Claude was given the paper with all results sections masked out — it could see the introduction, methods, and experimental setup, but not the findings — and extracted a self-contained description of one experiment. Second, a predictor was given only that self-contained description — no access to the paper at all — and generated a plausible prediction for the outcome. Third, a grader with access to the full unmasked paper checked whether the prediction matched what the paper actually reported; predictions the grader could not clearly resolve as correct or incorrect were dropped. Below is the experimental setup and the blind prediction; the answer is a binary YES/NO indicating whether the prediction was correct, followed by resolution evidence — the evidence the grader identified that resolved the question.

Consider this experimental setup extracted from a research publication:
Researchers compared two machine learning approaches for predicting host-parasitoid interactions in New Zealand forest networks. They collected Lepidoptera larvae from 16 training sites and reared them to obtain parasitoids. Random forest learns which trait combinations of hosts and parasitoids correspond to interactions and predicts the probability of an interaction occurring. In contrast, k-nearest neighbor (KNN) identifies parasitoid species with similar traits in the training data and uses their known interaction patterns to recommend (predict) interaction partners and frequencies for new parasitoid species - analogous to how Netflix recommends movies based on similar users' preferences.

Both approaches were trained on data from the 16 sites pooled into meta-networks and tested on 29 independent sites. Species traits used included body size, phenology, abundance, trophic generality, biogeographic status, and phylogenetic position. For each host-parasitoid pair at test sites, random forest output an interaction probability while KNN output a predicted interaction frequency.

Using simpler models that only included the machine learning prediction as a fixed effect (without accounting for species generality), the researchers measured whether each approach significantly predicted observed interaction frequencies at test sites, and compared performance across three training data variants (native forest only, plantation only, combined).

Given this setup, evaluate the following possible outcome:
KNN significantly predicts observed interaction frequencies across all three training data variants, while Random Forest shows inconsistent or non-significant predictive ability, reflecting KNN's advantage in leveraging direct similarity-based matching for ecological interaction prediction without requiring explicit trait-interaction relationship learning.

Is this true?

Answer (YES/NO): NO